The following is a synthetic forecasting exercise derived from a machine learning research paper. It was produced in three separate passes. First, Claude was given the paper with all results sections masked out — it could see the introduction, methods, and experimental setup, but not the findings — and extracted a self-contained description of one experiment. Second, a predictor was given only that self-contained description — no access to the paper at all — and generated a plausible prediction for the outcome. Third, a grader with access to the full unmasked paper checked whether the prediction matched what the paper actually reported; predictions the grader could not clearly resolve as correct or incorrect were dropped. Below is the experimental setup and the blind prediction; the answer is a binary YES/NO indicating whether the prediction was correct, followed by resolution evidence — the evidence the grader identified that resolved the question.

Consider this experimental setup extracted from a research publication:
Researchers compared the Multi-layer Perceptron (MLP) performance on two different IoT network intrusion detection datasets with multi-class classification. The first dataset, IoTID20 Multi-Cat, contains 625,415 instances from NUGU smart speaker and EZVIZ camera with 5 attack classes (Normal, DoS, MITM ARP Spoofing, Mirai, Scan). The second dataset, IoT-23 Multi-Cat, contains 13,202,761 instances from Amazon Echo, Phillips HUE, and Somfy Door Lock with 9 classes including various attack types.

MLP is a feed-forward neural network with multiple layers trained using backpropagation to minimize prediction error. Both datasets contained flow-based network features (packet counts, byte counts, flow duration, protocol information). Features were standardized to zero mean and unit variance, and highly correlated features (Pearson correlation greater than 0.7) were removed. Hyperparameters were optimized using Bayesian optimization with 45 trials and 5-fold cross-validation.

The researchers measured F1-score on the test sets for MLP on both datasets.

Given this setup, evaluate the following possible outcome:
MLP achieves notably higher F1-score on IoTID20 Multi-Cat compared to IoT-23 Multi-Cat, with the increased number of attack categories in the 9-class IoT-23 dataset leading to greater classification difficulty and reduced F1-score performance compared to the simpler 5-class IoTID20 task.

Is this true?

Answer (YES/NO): YES